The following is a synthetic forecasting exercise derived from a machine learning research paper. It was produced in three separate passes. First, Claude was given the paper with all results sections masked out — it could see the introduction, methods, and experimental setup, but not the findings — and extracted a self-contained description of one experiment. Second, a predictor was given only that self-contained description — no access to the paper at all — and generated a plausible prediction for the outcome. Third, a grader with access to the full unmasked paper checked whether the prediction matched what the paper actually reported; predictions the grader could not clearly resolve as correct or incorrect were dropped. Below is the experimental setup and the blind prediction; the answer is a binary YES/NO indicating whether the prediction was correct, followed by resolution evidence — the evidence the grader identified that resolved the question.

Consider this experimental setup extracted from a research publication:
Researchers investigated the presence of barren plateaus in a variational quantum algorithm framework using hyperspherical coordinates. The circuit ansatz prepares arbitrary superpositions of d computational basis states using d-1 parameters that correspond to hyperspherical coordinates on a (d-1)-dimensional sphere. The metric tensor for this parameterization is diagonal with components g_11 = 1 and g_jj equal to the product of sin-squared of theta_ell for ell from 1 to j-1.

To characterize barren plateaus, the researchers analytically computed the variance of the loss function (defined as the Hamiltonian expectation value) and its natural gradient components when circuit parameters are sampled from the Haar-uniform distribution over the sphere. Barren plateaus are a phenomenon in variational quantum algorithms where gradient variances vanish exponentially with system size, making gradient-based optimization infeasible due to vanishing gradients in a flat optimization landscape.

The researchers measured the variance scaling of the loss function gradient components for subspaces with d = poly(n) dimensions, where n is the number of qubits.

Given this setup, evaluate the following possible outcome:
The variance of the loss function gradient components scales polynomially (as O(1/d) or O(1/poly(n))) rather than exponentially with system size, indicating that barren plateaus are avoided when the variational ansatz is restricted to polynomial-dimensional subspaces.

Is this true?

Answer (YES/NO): YES